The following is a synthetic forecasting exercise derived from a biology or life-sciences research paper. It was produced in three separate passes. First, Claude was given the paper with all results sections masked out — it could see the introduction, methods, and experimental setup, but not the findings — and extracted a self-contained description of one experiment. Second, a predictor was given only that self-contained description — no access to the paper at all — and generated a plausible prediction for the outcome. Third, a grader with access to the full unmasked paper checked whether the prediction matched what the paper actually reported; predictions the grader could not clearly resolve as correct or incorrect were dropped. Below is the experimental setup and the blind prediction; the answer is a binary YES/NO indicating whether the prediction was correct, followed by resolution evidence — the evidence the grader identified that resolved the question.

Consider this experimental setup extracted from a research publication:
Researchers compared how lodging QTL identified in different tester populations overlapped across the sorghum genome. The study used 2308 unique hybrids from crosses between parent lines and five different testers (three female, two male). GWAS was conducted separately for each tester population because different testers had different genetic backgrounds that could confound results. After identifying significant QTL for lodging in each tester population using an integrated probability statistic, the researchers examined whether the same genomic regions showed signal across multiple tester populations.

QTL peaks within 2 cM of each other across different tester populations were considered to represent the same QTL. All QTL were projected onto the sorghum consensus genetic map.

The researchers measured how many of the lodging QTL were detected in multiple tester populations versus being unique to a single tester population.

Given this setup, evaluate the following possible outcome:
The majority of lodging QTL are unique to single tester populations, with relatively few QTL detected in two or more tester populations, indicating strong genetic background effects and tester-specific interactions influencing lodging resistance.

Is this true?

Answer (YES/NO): NO